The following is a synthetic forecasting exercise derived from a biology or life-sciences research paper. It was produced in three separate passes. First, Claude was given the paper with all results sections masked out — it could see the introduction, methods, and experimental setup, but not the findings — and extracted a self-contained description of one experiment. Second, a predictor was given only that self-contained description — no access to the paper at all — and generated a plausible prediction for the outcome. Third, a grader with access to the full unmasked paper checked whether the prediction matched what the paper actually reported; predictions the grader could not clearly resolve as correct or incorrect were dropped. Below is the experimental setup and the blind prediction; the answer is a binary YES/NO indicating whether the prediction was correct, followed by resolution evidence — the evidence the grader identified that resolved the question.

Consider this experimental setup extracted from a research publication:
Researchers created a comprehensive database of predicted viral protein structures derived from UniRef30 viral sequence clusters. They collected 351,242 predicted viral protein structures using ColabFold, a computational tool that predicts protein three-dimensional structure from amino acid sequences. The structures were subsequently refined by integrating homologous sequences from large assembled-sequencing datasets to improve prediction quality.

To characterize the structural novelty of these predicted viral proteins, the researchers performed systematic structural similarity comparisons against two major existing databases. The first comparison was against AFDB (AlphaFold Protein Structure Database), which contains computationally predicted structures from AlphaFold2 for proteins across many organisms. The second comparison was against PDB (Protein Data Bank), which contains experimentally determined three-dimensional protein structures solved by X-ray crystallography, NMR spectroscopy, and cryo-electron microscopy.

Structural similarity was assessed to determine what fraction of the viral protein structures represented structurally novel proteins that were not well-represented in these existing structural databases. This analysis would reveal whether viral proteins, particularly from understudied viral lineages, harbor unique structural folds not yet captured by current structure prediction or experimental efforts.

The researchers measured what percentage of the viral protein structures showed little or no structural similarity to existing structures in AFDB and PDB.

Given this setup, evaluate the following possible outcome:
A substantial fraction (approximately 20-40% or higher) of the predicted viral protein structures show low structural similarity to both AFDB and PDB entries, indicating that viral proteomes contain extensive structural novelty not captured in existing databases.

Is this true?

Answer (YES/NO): YES